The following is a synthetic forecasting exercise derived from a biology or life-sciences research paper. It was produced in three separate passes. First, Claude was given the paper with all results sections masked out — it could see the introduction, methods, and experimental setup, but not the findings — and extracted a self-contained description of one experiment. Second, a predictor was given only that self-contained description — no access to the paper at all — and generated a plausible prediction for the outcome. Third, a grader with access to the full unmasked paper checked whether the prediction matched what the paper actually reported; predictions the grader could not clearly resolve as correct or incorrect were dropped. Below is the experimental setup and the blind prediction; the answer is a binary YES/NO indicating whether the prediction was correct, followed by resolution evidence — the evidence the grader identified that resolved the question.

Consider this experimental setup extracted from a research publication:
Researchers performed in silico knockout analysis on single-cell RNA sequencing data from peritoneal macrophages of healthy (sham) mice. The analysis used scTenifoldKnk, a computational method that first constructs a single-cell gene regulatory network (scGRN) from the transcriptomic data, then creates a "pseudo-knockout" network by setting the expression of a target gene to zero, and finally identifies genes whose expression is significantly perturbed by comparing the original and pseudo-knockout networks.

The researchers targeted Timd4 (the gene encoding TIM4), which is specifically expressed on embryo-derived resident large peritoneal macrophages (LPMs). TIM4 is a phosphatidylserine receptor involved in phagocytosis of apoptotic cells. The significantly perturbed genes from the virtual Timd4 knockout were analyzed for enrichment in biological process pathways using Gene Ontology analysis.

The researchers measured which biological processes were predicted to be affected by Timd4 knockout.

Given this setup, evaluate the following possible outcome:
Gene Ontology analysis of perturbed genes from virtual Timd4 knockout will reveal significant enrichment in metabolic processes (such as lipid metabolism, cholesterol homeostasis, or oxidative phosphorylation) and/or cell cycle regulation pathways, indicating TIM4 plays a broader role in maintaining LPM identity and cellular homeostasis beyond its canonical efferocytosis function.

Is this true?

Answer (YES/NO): NO